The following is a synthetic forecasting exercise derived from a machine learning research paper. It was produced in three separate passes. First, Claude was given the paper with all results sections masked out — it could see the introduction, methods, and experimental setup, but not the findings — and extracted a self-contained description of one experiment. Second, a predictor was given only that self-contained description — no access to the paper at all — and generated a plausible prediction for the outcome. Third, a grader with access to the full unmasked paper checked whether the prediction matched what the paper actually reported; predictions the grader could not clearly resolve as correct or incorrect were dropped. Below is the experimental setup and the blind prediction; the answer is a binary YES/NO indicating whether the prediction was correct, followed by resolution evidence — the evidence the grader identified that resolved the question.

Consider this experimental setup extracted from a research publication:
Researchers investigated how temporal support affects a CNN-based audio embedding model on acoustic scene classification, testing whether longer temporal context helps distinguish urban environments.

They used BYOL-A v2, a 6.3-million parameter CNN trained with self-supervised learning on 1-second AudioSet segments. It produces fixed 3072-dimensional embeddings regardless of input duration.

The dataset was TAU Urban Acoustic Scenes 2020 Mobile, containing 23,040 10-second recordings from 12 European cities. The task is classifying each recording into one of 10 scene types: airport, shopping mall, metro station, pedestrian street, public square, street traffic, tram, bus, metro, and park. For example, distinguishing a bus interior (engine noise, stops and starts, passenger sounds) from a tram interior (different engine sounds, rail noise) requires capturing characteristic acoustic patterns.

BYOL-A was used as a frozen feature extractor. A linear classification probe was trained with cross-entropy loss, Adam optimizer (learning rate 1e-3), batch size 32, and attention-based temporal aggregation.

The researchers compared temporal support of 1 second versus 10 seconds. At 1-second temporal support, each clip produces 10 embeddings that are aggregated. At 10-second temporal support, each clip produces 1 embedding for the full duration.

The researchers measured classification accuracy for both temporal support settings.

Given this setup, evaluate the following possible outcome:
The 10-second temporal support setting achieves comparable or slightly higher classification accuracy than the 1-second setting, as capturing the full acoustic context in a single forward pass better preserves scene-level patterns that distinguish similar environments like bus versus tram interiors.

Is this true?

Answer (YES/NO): YES